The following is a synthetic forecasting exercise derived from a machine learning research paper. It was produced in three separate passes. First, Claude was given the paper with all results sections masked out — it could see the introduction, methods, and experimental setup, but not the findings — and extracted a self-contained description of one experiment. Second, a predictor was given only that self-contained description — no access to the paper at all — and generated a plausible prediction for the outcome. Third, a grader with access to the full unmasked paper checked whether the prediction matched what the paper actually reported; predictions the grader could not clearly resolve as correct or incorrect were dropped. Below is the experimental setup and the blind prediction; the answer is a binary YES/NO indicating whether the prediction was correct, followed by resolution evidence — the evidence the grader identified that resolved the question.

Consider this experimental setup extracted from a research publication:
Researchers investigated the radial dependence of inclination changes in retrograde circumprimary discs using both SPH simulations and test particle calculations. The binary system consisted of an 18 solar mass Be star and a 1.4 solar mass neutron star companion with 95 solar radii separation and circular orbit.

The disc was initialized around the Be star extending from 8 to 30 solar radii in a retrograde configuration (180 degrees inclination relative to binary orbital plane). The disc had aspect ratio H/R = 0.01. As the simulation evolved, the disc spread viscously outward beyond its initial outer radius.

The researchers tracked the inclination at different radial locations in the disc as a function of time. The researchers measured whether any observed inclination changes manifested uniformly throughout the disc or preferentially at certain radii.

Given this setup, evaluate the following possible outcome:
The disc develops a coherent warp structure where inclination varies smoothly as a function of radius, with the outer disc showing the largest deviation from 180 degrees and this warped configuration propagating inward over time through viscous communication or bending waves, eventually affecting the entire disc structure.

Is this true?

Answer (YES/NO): NO